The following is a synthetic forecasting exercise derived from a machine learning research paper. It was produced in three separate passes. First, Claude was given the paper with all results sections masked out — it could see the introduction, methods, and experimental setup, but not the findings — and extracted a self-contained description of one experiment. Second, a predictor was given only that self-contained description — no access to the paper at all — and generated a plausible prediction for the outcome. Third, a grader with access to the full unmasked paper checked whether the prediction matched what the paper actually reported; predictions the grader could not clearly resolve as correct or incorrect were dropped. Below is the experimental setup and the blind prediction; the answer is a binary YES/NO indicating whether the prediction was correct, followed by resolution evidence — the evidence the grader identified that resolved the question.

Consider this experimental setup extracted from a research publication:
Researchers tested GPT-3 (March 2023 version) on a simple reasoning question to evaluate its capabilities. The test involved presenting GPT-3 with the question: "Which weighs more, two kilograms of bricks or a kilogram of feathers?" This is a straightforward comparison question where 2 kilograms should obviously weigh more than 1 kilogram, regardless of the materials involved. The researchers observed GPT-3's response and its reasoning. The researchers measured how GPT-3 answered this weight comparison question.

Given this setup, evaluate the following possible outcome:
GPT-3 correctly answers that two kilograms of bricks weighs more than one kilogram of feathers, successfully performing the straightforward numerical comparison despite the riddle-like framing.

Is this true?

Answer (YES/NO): NO